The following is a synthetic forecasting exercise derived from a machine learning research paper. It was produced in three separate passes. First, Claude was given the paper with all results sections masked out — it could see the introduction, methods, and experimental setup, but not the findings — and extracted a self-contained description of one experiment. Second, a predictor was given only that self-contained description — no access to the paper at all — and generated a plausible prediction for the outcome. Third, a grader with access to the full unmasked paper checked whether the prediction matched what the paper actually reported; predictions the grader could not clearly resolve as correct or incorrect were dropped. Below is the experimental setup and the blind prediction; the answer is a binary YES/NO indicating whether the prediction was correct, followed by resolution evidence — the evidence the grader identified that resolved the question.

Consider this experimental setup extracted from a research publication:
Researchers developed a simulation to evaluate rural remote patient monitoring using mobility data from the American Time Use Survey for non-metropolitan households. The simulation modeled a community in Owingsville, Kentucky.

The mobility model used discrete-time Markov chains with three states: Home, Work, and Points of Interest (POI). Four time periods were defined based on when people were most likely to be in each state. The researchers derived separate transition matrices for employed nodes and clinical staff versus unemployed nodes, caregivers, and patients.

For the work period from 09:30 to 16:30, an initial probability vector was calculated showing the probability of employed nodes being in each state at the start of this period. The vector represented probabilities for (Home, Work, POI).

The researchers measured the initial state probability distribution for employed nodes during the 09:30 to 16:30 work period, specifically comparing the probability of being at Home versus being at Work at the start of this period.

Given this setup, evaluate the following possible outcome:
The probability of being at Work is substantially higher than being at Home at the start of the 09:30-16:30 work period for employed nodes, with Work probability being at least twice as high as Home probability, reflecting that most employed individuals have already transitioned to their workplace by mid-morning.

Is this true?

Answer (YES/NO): NO